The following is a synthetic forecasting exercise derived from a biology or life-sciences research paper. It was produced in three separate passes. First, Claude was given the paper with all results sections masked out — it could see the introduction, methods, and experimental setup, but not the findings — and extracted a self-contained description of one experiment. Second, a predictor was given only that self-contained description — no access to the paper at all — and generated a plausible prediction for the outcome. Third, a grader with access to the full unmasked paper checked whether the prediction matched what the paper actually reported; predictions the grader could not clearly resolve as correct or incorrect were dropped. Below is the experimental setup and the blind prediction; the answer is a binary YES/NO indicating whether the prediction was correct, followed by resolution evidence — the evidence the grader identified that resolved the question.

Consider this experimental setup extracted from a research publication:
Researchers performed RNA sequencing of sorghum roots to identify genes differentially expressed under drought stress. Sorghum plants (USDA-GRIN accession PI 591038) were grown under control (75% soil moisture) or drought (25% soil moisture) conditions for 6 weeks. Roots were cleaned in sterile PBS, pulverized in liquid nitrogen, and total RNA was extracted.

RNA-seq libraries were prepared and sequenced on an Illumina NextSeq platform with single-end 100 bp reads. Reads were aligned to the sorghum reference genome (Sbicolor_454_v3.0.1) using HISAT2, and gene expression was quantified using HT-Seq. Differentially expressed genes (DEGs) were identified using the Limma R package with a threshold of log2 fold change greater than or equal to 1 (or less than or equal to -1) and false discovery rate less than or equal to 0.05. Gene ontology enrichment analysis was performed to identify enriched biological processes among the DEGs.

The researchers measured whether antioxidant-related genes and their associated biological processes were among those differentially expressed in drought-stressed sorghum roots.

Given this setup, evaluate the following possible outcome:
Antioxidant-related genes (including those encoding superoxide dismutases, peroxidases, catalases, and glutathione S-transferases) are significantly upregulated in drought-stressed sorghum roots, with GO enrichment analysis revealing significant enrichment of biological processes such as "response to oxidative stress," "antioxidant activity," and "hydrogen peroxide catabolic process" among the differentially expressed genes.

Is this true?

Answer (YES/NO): NO